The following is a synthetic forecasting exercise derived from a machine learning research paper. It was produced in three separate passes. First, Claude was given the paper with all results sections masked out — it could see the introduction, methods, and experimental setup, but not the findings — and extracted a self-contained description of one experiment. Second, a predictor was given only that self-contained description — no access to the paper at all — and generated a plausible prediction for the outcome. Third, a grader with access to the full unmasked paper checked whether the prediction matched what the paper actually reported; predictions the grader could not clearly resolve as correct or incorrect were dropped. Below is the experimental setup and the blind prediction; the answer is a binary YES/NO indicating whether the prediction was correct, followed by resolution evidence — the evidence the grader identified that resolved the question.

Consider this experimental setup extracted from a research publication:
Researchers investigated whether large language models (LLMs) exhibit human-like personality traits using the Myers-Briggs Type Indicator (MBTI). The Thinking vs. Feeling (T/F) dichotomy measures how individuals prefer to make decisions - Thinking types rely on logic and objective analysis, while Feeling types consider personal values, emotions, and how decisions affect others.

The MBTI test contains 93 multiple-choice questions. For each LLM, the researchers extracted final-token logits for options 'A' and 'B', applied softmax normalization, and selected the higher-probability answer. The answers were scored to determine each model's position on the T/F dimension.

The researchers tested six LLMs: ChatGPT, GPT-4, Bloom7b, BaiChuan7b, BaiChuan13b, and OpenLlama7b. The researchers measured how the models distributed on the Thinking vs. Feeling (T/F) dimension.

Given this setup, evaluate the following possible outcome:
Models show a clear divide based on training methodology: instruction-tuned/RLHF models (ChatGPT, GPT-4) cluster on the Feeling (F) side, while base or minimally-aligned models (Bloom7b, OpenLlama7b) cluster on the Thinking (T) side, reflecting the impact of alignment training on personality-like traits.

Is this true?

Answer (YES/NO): NO